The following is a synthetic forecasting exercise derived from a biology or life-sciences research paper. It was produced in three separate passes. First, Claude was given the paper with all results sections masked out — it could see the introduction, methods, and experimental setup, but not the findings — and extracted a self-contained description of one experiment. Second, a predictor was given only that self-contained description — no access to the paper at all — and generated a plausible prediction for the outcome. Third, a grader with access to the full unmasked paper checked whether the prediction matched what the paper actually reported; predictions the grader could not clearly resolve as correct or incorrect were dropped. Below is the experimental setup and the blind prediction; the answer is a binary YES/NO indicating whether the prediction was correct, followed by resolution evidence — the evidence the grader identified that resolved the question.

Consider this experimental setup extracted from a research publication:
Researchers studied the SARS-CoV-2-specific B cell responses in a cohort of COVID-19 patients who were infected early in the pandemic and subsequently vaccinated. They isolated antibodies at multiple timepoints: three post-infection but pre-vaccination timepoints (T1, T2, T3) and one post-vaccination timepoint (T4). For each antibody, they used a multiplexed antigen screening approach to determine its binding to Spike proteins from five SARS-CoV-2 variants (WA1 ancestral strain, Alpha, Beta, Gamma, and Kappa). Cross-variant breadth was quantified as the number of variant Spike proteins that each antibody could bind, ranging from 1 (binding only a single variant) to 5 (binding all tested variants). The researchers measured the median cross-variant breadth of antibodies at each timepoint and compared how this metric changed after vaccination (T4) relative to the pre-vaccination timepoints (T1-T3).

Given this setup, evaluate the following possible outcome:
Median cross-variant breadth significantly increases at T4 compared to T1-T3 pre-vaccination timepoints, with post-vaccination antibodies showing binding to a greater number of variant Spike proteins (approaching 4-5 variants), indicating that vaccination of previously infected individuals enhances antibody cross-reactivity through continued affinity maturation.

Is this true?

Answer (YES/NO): YES